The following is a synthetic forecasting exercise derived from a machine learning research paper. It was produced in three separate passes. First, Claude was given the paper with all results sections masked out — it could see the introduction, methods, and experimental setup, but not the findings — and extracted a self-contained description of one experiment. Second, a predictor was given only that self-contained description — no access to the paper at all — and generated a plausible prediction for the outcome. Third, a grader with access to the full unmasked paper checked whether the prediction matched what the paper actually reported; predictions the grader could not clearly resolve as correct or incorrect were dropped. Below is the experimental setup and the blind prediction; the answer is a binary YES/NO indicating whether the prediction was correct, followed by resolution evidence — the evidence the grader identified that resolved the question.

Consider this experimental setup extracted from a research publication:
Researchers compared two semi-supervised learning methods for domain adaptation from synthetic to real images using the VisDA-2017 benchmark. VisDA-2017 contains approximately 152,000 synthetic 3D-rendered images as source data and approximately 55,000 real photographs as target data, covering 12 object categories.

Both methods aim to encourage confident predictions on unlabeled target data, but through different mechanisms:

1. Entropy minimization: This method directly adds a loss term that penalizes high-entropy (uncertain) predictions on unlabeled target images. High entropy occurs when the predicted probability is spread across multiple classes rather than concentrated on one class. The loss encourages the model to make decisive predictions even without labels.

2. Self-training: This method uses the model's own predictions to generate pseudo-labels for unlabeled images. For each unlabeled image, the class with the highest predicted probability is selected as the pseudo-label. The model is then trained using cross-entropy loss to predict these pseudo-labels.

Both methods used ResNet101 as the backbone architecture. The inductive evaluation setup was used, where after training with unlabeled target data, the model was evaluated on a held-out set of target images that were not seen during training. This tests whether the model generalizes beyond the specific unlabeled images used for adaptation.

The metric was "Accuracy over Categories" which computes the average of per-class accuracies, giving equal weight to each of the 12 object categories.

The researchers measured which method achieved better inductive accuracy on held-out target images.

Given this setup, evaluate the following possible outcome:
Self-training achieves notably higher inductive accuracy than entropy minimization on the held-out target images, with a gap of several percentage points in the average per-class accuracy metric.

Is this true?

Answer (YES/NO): YES